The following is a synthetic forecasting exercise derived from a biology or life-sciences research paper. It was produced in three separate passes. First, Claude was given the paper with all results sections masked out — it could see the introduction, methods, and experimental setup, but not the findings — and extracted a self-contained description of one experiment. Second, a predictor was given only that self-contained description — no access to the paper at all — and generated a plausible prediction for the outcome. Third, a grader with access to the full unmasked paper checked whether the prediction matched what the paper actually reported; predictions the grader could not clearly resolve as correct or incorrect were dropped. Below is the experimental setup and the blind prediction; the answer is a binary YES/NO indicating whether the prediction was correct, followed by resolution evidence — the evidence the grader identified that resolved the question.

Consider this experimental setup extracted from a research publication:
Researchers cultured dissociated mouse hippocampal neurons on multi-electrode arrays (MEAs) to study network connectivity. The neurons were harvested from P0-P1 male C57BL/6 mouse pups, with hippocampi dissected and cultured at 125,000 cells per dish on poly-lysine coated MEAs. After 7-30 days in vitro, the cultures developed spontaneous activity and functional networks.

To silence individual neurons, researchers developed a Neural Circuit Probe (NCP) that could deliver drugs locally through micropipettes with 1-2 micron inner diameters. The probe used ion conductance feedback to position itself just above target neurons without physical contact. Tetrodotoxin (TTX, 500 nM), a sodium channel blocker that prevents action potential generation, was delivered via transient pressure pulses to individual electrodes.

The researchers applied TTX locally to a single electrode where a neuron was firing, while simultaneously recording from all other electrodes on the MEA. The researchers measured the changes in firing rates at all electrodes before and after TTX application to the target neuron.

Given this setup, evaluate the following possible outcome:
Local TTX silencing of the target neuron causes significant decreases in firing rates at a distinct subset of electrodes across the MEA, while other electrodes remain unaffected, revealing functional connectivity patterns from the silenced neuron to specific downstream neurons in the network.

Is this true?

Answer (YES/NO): NO